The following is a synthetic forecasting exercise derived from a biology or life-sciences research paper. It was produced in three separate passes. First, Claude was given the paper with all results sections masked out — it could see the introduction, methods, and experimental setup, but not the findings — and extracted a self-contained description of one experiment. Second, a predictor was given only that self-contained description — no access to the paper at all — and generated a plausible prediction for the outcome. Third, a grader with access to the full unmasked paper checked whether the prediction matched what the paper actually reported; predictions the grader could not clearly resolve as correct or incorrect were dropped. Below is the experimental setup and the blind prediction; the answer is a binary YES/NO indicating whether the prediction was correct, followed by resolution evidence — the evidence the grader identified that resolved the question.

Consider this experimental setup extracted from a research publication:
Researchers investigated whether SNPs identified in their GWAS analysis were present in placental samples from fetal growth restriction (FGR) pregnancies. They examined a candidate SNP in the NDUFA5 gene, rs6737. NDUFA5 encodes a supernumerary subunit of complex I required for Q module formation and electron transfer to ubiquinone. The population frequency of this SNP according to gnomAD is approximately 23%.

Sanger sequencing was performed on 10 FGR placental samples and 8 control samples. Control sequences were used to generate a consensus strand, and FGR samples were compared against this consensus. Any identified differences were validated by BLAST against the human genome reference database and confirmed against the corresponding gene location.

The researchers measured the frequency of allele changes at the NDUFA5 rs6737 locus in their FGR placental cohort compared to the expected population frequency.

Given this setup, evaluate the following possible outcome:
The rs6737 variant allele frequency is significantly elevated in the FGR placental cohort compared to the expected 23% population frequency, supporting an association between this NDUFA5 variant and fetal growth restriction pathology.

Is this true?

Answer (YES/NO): YES